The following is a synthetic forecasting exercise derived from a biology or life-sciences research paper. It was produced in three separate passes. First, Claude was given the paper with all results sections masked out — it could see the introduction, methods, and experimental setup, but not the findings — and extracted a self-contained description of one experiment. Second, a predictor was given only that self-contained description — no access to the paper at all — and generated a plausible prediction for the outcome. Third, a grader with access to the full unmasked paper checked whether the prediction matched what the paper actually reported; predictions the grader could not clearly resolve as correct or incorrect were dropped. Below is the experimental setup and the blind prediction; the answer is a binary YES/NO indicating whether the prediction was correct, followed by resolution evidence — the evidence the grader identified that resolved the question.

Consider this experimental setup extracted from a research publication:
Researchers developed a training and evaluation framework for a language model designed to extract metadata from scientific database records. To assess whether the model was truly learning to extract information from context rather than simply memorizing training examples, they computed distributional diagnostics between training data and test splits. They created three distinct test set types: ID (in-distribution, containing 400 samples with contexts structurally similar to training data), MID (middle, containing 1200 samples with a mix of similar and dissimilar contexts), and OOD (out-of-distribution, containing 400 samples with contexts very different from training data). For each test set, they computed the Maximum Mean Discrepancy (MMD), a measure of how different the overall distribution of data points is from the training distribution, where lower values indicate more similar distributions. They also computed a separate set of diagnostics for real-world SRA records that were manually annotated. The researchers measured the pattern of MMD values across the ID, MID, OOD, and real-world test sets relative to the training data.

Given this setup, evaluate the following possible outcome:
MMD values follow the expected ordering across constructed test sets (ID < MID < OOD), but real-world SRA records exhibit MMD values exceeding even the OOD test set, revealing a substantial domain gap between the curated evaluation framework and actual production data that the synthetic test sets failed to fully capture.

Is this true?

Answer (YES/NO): NO